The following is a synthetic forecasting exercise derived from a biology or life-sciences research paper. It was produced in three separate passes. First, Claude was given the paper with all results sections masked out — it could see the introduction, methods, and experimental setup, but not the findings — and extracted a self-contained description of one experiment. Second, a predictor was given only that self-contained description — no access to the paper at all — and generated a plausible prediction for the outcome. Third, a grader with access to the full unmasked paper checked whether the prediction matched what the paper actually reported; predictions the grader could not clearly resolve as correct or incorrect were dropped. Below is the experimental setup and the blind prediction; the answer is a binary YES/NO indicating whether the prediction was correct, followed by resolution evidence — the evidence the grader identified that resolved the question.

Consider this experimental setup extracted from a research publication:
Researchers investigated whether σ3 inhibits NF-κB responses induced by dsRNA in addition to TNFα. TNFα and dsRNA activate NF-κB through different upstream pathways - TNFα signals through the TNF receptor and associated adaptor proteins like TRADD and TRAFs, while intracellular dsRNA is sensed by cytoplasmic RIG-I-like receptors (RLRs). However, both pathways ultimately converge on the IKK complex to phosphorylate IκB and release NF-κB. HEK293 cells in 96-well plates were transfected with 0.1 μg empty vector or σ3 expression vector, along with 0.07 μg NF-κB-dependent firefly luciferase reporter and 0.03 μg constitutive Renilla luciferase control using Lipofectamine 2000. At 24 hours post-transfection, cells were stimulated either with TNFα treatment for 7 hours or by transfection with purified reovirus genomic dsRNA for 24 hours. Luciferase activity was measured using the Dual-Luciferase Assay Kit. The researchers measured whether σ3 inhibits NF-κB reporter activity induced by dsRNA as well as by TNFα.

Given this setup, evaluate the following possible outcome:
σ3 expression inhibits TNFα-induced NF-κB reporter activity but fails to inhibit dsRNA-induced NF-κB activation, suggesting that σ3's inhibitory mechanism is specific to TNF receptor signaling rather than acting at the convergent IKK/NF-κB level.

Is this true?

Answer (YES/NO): NO